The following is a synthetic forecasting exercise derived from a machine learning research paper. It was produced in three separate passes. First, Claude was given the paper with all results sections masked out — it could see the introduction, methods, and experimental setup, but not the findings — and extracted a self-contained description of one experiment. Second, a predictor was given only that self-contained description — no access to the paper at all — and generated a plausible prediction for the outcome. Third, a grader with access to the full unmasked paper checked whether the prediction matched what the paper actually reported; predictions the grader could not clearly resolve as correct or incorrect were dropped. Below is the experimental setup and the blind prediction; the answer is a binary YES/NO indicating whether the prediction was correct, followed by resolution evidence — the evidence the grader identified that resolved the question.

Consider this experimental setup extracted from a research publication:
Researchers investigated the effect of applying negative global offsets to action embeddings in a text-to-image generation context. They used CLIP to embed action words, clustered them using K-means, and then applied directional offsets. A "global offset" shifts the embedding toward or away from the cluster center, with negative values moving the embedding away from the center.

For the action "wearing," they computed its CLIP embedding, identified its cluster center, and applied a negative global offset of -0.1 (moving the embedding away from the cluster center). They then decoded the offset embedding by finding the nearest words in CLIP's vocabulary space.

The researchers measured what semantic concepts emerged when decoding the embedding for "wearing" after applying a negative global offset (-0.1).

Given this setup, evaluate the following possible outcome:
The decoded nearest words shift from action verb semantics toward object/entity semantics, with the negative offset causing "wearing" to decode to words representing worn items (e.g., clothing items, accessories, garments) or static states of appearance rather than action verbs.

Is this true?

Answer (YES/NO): NO